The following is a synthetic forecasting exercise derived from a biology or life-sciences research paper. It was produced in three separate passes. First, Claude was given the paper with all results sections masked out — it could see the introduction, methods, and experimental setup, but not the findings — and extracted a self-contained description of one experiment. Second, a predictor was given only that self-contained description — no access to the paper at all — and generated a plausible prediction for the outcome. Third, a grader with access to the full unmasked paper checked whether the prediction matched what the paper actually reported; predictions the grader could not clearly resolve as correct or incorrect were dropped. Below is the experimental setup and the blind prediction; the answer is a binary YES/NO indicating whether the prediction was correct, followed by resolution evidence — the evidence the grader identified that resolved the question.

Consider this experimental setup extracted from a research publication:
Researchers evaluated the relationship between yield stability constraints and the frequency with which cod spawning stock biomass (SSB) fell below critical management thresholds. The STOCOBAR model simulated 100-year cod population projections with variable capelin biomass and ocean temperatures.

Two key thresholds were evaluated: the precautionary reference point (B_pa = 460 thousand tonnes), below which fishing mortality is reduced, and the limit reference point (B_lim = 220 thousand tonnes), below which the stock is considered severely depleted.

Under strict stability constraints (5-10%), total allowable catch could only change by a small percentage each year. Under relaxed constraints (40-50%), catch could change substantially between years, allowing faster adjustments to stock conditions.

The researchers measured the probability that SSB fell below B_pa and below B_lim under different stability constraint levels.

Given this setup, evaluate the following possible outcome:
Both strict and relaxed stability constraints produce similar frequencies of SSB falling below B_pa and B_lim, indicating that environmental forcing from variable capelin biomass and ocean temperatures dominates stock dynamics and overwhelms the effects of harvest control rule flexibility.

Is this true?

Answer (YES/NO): NO